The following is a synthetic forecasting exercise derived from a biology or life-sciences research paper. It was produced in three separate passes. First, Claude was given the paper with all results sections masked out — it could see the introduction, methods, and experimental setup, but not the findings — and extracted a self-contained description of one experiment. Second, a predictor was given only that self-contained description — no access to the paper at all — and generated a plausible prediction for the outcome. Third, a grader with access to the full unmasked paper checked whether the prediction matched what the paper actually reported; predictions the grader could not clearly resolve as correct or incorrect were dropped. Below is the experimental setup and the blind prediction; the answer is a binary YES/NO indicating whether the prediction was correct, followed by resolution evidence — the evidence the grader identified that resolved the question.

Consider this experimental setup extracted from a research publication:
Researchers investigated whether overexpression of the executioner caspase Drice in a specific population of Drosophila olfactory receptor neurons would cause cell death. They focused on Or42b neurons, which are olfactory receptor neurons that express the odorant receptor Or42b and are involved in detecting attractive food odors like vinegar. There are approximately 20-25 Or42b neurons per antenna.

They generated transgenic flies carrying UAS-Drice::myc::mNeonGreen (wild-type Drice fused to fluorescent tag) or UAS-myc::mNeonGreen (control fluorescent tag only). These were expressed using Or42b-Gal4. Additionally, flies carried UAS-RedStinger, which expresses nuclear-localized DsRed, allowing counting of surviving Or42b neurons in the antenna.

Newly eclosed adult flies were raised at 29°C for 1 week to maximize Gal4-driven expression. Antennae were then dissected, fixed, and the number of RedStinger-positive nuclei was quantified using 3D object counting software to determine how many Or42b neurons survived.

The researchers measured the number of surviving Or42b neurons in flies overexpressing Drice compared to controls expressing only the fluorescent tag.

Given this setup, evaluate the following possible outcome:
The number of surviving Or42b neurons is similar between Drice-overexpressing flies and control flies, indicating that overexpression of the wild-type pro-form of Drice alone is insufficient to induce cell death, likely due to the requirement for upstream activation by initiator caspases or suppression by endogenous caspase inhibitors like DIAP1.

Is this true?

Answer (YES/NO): YES